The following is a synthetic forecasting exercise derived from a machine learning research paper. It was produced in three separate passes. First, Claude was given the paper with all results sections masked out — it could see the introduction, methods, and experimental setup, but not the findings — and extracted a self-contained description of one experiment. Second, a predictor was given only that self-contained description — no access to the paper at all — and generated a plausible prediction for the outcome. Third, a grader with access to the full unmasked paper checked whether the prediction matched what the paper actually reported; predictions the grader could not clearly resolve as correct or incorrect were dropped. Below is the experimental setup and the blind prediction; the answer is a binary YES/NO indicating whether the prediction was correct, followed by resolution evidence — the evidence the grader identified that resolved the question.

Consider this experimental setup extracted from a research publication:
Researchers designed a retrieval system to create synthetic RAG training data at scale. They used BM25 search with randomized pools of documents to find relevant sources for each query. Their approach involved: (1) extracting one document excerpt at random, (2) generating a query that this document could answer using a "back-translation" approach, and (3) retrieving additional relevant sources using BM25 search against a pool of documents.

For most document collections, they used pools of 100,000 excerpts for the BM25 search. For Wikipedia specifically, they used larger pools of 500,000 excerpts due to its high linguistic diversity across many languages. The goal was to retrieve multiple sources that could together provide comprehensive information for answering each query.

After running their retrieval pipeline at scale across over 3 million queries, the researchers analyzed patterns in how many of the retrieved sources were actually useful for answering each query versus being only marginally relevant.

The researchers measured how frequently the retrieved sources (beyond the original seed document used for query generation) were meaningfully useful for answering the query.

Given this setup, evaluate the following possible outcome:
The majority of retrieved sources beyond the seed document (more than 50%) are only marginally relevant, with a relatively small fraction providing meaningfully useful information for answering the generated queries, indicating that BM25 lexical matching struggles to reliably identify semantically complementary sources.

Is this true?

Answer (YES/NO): YES